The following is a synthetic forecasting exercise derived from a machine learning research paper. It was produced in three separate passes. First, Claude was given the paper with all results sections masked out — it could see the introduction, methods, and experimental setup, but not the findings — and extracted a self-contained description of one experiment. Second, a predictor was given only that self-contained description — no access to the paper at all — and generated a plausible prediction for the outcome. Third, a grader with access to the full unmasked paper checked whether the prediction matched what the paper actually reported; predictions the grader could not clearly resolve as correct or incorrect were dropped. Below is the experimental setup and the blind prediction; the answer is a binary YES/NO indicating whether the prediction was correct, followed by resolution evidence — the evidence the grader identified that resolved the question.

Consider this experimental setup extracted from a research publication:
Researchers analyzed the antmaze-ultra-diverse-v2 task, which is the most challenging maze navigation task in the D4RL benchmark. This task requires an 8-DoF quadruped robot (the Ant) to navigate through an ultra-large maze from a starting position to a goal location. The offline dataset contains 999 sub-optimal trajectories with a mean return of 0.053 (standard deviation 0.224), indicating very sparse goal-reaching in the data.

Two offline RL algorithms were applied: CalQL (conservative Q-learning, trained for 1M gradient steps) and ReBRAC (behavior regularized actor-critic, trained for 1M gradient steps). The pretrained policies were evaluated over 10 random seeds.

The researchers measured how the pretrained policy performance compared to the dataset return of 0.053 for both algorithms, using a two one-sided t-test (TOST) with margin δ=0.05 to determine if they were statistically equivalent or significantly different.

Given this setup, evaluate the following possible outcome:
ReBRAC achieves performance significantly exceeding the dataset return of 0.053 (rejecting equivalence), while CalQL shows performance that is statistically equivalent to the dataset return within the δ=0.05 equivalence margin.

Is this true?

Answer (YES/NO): NO